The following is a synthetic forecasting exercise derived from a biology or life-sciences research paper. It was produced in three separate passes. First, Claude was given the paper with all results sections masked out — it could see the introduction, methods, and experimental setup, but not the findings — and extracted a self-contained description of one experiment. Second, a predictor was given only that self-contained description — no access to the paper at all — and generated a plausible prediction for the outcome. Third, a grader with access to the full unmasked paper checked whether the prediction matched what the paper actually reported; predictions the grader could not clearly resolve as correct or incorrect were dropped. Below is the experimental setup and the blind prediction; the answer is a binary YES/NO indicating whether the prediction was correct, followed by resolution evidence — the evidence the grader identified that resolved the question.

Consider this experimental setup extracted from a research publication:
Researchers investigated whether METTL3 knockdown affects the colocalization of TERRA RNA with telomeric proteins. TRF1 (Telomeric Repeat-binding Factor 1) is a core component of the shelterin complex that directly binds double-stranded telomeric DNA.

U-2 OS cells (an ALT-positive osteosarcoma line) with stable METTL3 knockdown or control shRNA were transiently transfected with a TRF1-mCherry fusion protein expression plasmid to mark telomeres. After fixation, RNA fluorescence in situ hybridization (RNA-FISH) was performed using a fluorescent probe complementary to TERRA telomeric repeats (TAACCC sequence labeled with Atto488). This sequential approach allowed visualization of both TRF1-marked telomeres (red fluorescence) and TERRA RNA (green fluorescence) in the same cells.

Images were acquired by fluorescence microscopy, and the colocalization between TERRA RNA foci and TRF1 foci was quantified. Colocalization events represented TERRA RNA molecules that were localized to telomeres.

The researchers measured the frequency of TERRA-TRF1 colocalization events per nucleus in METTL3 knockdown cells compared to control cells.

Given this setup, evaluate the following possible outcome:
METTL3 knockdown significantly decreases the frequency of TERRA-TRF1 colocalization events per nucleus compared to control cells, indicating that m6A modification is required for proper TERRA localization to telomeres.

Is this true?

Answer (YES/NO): YES